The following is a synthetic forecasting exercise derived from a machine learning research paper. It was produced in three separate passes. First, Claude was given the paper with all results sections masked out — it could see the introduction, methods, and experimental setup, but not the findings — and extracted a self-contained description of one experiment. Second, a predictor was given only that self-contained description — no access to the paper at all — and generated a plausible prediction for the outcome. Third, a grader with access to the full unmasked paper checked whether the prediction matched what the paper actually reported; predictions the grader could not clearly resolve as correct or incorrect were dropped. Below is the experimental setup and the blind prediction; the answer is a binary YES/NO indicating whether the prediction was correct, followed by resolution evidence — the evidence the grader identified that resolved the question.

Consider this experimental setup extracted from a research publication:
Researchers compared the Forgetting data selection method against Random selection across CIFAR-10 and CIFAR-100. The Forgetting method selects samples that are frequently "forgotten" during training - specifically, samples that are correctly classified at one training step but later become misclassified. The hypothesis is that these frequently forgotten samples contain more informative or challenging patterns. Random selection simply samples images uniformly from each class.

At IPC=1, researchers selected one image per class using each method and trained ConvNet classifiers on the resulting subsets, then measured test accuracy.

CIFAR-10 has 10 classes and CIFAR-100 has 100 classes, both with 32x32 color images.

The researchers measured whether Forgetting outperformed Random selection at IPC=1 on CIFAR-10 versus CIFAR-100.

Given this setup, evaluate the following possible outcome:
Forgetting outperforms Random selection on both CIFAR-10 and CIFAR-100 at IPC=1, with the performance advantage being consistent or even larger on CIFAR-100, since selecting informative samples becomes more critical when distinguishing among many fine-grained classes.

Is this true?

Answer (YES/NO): NO